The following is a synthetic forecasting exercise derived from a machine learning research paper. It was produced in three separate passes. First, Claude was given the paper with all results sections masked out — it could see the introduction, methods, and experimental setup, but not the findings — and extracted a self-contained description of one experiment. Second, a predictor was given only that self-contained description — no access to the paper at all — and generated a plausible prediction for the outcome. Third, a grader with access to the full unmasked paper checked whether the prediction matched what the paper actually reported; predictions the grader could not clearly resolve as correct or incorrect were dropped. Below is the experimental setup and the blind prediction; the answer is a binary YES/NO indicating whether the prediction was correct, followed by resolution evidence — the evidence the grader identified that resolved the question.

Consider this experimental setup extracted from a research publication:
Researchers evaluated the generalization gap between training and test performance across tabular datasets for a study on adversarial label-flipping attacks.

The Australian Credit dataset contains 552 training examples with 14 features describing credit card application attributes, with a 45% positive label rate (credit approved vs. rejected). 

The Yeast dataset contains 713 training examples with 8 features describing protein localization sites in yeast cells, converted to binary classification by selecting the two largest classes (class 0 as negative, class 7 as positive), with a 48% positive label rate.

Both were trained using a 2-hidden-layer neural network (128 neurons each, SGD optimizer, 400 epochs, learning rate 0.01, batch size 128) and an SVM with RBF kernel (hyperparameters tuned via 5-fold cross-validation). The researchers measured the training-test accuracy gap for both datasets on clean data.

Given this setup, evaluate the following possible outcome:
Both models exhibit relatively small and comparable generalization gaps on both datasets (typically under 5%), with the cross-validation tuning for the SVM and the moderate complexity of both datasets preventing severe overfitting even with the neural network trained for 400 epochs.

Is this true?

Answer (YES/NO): NO